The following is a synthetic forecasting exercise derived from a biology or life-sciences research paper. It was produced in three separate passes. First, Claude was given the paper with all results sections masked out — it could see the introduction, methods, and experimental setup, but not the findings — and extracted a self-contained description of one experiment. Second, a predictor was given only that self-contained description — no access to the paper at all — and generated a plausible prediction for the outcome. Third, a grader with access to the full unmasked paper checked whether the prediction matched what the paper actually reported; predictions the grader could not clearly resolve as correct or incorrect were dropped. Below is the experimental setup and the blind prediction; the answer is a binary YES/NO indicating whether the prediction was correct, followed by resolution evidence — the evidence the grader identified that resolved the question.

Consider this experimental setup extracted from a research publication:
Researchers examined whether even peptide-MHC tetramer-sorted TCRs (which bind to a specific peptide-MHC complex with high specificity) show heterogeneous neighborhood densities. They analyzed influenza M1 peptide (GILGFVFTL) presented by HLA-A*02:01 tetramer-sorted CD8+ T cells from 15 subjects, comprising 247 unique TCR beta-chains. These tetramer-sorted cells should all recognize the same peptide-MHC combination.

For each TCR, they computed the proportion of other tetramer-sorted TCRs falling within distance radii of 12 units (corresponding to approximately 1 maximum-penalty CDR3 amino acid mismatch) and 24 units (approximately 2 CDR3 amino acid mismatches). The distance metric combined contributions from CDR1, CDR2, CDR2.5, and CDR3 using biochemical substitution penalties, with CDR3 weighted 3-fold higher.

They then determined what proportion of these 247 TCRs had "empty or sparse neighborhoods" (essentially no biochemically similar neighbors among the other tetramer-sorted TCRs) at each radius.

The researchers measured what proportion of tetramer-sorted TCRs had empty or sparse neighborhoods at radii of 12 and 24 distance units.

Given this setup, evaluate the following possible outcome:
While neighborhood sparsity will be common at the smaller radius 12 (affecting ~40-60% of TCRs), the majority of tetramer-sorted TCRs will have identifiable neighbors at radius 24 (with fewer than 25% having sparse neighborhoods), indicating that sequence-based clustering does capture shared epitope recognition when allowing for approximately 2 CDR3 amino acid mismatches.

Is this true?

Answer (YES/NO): NO